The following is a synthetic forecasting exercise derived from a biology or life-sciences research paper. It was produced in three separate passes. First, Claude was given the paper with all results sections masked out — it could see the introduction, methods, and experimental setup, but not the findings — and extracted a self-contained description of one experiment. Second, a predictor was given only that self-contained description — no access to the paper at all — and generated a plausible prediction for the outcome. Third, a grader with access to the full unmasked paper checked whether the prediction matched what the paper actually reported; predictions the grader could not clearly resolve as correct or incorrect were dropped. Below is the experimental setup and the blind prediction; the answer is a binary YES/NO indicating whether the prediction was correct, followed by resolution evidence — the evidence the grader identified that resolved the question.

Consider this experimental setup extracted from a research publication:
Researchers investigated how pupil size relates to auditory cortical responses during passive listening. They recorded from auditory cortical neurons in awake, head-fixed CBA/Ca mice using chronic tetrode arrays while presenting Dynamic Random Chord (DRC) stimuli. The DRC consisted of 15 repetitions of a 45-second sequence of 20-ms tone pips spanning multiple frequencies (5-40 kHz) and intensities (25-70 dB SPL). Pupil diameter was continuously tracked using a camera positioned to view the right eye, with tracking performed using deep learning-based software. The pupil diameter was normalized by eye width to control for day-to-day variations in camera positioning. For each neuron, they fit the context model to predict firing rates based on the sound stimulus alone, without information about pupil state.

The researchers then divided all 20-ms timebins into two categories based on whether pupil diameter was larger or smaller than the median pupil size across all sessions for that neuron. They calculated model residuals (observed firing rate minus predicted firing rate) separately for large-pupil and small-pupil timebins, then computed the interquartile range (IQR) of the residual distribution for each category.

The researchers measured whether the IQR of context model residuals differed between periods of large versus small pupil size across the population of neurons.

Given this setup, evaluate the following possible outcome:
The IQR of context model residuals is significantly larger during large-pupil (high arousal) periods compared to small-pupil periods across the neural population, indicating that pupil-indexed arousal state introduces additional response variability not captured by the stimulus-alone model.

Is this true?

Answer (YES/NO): YES